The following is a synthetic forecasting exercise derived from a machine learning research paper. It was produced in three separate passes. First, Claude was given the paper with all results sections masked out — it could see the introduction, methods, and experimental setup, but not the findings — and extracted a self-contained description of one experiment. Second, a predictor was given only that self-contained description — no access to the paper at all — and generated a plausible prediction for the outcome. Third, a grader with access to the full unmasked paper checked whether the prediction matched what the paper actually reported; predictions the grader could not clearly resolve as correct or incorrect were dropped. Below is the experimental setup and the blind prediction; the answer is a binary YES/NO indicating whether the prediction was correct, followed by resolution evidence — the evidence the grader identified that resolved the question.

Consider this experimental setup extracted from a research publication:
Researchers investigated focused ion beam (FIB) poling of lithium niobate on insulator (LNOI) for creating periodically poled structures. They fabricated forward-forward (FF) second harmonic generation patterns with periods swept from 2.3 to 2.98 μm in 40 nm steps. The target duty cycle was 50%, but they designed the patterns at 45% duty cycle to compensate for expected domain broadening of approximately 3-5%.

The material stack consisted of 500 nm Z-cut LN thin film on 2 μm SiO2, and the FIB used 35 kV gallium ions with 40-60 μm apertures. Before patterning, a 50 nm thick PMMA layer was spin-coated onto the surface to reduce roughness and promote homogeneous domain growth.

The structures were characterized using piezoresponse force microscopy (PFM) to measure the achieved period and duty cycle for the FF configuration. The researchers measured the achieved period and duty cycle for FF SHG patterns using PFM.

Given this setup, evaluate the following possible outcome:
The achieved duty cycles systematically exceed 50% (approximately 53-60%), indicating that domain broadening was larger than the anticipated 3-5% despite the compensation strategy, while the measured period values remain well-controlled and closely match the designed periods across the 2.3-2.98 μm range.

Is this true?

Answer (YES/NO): NO